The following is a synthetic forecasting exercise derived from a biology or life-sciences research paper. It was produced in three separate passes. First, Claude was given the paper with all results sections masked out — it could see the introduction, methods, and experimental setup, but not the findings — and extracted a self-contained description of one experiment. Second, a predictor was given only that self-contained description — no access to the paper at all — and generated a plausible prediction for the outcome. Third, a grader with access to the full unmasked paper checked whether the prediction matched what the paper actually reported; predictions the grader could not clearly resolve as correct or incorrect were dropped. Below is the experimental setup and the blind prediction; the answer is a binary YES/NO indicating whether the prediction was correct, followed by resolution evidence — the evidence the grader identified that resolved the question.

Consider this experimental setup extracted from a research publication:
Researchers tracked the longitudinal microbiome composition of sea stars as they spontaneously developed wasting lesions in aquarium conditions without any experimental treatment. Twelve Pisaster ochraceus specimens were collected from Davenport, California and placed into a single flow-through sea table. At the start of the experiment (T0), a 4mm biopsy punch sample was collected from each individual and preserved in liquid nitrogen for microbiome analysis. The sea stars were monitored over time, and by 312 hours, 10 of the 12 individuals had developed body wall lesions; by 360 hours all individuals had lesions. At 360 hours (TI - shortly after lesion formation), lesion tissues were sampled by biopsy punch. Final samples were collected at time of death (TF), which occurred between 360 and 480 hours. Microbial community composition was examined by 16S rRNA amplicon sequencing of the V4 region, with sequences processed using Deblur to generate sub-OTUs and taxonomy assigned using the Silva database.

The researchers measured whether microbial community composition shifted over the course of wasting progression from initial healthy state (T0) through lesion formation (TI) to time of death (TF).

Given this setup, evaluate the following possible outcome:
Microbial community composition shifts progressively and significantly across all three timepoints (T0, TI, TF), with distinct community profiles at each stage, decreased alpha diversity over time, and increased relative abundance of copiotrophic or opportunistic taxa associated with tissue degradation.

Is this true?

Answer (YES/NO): NO